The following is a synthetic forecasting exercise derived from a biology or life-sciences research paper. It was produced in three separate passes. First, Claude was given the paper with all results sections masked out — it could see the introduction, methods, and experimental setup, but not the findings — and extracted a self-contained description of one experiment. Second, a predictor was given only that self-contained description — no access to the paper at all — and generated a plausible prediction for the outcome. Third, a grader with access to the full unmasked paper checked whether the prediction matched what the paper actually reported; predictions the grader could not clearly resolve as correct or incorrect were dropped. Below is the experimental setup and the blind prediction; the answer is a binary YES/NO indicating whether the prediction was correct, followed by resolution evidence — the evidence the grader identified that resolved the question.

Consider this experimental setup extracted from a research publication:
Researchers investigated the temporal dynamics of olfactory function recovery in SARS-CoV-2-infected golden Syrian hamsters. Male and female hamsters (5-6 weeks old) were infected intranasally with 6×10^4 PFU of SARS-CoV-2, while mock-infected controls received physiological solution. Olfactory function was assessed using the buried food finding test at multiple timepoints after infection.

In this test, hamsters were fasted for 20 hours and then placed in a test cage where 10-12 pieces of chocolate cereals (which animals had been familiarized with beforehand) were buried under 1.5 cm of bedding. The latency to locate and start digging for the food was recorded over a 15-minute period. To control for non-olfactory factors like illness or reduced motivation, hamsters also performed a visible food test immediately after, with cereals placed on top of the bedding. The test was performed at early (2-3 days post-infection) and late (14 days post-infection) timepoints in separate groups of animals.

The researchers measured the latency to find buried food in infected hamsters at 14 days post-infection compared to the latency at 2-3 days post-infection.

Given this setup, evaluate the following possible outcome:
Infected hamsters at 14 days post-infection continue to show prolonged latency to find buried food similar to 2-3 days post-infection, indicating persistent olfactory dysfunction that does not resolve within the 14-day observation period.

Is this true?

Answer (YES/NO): NO